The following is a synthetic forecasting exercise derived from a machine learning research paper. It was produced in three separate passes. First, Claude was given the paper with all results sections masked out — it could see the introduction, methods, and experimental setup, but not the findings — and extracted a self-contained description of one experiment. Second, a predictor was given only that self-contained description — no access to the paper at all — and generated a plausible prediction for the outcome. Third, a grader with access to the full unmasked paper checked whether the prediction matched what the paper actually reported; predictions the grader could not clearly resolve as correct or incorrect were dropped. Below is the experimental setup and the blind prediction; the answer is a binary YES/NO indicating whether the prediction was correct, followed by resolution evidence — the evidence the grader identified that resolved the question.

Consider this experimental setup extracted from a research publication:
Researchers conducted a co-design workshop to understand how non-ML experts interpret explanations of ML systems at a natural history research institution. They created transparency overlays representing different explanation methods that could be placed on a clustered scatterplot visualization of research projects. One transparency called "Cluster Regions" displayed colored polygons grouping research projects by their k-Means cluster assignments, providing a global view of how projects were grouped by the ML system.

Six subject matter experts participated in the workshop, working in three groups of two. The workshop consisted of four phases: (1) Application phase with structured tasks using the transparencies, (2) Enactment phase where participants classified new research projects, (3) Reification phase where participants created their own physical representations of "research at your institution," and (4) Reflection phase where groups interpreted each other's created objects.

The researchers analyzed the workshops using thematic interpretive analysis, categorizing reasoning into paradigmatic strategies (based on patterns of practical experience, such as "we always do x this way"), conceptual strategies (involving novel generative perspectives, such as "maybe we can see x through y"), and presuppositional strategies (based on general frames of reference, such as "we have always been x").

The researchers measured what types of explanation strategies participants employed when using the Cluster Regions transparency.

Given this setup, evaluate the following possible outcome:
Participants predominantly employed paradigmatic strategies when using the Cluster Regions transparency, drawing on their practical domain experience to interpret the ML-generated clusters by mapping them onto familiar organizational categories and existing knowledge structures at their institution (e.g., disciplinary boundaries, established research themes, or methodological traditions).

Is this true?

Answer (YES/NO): YES